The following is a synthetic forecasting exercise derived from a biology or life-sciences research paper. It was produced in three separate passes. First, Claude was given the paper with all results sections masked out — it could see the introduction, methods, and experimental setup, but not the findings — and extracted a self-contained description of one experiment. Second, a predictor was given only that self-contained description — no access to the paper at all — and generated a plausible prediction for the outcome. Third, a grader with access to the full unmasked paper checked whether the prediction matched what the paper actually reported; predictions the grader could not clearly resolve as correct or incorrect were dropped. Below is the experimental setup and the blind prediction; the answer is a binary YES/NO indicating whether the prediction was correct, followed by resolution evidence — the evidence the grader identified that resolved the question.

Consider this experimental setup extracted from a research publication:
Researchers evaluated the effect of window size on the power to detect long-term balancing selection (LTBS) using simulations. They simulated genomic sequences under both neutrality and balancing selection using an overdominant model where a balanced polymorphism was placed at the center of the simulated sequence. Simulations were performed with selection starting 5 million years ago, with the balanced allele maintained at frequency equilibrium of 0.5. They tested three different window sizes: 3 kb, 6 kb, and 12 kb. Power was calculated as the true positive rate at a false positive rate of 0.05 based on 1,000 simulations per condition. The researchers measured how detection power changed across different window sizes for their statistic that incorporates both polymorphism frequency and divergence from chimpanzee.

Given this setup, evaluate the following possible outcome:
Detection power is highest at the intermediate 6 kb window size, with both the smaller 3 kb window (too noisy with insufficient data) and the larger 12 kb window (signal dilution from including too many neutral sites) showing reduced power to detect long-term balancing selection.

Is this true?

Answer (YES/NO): NO